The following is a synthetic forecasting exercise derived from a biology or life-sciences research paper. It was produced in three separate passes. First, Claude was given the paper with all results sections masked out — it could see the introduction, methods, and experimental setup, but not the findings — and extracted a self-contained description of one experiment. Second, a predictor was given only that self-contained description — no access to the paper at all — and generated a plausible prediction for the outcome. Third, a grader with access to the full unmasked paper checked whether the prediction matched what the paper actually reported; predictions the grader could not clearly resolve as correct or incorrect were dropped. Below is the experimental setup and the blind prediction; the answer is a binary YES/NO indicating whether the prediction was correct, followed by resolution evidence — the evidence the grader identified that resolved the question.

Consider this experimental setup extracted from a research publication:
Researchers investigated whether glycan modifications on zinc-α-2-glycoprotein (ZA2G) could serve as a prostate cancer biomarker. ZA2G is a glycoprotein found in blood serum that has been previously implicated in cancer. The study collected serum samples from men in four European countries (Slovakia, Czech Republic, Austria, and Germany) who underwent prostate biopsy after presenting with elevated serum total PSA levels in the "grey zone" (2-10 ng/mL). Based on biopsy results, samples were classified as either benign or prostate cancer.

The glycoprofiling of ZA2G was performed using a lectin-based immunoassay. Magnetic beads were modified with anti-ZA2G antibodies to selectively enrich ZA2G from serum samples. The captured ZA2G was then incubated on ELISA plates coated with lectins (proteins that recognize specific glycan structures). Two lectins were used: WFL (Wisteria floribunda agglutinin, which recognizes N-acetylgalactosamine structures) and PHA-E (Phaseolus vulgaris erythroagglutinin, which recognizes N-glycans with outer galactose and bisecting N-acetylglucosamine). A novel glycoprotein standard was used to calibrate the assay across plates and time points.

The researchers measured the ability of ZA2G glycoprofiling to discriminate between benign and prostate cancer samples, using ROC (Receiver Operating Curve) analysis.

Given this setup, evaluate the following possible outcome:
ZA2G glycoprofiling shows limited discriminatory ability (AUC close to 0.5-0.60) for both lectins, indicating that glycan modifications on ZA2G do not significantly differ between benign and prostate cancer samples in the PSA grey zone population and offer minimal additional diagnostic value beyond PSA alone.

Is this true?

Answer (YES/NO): YES